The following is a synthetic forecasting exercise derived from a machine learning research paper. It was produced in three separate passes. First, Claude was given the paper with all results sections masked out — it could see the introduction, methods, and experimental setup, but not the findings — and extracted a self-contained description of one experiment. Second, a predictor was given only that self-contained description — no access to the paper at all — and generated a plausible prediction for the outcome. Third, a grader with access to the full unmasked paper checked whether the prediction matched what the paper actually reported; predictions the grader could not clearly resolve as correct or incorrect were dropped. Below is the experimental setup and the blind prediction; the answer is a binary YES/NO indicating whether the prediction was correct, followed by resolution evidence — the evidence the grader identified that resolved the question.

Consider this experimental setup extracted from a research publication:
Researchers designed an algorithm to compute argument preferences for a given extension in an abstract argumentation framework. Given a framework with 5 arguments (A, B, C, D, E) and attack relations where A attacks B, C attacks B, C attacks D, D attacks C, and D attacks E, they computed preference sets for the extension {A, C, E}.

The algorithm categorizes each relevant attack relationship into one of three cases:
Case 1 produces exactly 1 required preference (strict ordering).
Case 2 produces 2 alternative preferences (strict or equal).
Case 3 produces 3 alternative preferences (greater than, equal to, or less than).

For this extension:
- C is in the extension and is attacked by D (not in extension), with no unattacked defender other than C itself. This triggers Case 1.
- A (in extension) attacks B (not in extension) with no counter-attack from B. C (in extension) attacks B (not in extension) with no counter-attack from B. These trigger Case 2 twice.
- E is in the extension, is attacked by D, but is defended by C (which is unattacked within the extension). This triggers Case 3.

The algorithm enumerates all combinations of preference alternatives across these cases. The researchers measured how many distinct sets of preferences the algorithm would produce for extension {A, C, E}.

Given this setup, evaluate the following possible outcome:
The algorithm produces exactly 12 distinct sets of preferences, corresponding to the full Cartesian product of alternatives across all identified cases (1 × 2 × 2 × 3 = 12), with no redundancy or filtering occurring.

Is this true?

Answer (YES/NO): YES